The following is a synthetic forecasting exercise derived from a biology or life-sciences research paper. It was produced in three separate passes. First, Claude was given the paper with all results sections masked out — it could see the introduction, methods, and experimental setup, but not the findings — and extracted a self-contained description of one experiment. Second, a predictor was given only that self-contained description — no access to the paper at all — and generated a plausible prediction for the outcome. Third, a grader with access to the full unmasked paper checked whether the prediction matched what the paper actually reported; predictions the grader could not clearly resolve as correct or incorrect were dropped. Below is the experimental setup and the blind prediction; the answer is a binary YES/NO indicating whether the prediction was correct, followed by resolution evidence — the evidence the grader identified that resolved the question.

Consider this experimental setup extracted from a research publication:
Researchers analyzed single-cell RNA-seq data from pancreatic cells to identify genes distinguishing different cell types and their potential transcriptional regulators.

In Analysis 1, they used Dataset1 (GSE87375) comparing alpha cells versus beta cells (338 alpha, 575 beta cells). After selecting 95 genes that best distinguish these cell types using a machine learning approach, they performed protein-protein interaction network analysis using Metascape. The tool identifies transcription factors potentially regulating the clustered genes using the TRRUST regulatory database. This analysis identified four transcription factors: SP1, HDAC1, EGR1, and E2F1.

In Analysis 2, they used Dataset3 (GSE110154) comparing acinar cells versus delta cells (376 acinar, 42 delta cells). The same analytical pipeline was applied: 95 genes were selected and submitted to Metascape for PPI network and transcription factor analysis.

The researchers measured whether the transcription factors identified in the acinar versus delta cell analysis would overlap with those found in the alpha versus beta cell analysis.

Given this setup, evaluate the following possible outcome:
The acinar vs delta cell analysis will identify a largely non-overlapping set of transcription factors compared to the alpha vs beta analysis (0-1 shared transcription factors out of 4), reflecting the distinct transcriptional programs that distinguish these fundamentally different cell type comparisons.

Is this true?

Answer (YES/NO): NO